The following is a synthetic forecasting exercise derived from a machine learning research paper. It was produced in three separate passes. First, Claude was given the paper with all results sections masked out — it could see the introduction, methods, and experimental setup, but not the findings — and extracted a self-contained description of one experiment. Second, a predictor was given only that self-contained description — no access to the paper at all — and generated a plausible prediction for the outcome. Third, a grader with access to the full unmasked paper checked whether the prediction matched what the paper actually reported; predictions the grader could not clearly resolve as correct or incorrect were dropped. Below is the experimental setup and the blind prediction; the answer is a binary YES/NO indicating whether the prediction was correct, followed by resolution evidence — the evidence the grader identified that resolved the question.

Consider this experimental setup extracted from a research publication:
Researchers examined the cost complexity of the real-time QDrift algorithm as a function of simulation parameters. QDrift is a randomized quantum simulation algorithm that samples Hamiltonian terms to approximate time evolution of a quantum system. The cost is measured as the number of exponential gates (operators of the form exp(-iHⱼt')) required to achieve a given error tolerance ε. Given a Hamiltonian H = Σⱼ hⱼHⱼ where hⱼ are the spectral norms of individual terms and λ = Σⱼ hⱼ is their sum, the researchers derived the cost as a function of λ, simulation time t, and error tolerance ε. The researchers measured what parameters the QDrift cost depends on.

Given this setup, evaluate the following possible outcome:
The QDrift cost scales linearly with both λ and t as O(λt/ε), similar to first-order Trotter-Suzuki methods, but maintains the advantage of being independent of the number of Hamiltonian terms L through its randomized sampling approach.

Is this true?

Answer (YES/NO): NO